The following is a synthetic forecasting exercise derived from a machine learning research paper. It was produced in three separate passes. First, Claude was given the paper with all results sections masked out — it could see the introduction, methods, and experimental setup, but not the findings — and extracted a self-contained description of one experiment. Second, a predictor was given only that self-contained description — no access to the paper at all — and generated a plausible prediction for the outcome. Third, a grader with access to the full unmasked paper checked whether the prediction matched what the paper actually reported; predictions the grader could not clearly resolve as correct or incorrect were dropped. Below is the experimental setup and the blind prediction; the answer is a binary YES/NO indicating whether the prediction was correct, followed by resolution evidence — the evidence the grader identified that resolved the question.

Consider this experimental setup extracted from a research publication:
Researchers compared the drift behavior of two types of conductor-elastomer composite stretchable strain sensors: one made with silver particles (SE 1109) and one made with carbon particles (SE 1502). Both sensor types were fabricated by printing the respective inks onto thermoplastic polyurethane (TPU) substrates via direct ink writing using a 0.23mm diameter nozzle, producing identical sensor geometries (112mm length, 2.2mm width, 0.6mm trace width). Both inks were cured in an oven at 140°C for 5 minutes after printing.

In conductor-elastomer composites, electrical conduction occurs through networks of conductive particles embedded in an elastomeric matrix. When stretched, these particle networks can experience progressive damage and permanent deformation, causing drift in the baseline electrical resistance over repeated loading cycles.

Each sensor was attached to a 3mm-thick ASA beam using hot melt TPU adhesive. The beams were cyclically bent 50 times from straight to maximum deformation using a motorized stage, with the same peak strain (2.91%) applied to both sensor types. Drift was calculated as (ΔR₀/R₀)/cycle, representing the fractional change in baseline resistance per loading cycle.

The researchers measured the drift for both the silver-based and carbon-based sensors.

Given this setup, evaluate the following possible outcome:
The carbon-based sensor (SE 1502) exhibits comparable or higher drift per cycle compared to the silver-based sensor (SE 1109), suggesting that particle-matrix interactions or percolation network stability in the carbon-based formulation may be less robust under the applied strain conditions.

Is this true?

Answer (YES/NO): NO